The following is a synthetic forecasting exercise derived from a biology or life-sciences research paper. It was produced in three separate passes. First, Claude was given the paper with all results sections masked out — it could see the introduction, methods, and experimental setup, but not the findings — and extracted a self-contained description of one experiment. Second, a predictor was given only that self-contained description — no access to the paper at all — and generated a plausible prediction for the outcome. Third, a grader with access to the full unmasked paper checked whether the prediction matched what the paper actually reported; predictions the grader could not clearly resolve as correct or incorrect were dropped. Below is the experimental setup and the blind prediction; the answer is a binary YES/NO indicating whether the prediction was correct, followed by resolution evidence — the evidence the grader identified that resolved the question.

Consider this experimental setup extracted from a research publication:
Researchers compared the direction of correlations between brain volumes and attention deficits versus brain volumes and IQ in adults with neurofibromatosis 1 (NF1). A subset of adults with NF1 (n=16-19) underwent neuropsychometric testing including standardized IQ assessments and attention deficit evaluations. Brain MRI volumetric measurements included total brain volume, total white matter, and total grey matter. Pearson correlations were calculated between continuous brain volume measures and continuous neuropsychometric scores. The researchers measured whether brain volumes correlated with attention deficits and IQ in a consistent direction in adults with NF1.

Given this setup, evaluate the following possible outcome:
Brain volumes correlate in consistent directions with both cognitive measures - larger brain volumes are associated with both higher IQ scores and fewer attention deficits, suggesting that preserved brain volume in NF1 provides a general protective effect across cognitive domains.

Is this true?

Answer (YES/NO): YES